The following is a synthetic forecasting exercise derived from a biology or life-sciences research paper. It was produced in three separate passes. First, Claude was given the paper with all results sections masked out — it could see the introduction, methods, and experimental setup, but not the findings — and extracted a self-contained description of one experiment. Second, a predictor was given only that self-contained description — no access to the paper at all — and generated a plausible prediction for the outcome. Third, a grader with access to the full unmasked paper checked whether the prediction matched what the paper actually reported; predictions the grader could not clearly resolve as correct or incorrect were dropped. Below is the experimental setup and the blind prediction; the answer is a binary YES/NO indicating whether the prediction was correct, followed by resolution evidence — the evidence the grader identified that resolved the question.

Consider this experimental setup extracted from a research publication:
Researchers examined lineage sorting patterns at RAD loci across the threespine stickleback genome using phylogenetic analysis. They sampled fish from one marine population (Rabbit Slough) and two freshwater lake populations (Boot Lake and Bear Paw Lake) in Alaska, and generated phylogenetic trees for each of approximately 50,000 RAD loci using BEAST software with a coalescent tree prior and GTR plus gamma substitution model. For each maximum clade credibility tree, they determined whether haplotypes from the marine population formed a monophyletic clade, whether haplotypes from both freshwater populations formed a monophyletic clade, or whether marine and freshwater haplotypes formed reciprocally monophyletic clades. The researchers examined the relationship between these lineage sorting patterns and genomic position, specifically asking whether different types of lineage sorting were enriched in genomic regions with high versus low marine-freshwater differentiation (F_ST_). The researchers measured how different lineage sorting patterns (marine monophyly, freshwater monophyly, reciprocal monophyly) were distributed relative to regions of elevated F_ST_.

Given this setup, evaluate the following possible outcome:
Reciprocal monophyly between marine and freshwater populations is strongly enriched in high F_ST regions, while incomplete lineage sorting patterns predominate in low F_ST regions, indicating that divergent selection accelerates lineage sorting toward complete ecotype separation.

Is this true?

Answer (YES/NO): YES